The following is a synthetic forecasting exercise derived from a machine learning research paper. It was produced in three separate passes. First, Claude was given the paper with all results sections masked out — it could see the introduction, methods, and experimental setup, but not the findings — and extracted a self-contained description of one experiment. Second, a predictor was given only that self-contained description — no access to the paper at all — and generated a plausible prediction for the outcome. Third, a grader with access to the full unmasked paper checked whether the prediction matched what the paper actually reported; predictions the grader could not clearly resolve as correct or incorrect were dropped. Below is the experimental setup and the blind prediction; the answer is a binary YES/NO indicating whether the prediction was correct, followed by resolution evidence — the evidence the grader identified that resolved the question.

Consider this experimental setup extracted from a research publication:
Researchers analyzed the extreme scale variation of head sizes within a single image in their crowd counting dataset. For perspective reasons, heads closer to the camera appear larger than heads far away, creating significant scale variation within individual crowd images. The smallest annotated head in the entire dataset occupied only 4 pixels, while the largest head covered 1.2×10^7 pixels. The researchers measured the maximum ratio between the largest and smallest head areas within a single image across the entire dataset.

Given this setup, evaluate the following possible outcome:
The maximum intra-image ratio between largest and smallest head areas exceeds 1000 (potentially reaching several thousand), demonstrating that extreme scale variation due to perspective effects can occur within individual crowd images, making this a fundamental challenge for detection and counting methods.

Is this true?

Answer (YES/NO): NO